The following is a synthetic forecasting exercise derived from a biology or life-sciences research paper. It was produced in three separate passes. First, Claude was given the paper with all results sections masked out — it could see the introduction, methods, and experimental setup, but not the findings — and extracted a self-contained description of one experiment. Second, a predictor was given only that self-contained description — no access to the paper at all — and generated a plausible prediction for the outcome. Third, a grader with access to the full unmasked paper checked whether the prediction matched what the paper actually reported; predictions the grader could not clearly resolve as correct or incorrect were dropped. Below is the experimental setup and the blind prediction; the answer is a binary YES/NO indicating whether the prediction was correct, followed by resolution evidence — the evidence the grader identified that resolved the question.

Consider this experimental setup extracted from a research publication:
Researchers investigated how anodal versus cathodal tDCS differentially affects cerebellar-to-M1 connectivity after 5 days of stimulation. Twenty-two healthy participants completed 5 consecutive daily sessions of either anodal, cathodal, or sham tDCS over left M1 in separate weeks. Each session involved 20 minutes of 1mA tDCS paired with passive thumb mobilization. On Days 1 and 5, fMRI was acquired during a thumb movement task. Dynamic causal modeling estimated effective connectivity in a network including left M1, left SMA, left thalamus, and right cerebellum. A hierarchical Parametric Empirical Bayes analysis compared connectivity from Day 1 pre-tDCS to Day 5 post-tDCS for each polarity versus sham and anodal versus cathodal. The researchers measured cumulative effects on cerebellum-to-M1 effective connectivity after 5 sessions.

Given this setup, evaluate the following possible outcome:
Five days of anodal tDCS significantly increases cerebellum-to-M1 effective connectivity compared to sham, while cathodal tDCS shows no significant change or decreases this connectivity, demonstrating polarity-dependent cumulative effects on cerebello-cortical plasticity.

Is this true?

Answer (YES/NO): YES